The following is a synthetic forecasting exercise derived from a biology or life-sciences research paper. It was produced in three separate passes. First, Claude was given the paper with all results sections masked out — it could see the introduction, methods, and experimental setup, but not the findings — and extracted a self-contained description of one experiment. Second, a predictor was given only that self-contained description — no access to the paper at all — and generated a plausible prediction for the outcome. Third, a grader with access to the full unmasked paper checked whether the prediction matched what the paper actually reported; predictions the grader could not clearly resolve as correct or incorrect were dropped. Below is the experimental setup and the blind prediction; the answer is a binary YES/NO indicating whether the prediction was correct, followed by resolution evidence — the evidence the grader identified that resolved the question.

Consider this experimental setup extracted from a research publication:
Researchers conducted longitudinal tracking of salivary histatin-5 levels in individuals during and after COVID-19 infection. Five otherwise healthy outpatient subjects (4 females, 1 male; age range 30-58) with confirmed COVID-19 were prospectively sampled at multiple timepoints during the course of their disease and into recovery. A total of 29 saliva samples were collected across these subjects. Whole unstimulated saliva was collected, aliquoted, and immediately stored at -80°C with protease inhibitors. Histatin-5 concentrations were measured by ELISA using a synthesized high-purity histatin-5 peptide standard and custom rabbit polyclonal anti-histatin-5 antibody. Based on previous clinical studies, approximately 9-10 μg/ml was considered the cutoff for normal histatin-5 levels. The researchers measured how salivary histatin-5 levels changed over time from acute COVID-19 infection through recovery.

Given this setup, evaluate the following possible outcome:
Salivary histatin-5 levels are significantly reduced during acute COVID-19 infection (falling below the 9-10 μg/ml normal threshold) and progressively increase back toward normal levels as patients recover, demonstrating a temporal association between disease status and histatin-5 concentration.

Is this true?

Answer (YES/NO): YES